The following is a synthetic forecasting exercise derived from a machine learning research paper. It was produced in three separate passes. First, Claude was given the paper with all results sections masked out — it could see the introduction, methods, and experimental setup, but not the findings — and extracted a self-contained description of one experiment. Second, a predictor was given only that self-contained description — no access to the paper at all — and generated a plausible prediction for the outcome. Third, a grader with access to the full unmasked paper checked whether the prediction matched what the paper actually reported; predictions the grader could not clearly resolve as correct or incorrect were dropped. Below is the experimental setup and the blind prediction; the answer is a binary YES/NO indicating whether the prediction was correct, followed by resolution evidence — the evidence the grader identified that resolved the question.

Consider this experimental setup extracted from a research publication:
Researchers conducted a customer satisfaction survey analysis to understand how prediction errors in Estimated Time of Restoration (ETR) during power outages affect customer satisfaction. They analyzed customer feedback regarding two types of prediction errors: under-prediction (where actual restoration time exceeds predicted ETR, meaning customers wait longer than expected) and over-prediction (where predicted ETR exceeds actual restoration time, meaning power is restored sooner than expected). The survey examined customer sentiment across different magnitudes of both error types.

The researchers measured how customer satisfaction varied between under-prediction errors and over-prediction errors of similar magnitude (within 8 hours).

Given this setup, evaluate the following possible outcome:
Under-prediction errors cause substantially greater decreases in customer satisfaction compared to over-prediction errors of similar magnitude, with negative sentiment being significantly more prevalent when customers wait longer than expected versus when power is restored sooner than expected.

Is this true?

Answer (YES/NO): YES